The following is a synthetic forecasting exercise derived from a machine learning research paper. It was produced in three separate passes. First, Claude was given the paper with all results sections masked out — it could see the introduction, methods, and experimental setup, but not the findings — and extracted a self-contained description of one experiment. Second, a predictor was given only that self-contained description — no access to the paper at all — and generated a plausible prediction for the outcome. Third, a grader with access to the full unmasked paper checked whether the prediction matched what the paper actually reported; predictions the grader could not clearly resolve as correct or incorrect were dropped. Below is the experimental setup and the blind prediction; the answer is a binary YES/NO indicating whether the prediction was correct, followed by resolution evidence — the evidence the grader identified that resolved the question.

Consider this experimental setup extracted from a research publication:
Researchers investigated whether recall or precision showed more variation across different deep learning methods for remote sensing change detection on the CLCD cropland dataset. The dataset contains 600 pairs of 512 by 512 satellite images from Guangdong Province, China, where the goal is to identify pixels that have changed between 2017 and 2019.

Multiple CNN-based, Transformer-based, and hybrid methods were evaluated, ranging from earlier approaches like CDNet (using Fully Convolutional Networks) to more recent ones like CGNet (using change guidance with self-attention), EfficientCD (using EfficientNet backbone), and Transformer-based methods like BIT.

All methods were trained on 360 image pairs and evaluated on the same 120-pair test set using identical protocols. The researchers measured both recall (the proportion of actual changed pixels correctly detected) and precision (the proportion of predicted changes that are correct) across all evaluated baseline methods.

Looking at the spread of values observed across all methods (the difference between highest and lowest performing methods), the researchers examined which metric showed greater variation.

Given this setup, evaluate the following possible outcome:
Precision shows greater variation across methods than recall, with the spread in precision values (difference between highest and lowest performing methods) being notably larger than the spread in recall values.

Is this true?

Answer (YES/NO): NO